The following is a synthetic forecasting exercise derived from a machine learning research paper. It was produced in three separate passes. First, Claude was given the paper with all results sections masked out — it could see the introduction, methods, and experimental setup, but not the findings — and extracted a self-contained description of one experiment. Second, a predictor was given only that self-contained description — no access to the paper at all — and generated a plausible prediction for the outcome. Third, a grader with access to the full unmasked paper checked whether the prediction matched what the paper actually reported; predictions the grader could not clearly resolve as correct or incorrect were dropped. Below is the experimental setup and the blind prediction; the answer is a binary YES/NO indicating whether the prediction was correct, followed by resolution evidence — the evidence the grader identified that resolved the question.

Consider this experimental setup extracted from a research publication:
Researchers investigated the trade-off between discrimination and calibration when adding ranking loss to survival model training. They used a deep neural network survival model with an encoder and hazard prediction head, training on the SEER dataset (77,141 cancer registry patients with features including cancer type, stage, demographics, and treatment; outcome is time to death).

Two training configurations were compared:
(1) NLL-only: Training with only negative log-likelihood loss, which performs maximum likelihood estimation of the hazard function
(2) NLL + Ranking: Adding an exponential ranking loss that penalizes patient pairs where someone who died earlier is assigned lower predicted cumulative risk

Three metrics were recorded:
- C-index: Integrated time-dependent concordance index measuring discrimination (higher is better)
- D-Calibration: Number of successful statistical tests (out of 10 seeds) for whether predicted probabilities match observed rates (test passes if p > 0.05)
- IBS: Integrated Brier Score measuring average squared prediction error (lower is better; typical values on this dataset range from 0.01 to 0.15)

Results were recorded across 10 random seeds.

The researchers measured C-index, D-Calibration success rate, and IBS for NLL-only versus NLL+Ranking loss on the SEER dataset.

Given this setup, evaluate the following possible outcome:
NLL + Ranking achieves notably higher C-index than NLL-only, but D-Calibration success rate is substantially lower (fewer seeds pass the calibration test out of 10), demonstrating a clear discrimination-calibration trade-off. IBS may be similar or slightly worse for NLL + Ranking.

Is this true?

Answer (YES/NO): NO